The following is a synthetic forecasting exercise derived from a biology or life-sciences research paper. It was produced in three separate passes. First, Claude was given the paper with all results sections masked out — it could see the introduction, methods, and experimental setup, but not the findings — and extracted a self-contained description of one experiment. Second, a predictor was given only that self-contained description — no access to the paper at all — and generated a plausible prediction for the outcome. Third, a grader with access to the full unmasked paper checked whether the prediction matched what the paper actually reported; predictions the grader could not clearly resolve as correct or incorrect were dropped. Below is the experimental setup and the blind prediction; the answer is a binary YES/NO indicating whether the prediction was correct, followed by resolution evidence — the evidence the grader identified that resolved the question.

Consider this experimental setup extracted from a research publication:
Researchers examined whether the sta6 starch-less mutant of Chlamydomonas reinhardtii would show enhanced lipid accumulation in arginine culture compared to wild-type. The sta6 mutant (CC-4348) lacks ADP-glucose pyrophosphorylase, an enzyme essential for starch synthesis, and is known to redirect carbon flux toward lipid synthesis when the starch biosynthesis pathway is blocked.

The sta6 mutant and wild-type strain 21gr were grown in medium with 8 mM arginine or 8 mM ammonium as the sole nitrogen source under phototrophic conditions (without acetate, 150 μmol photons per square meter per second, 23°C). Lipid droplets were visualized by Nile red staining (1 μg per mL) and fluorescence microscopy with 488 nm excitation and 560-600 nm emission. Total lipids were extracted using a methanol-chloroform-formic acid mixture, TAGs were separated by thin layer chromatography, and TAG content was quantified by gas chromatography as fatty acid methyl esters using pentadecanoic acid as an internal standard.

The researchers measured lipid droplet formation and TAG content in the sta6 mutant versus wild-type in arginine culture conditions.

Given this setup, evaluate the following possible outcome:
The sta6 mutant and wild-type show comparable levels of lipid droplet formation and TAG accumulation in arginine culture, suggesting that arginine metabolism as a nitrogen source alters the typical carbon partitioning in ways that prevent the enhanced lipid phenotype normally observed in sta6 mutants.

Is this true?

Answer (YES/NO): NO